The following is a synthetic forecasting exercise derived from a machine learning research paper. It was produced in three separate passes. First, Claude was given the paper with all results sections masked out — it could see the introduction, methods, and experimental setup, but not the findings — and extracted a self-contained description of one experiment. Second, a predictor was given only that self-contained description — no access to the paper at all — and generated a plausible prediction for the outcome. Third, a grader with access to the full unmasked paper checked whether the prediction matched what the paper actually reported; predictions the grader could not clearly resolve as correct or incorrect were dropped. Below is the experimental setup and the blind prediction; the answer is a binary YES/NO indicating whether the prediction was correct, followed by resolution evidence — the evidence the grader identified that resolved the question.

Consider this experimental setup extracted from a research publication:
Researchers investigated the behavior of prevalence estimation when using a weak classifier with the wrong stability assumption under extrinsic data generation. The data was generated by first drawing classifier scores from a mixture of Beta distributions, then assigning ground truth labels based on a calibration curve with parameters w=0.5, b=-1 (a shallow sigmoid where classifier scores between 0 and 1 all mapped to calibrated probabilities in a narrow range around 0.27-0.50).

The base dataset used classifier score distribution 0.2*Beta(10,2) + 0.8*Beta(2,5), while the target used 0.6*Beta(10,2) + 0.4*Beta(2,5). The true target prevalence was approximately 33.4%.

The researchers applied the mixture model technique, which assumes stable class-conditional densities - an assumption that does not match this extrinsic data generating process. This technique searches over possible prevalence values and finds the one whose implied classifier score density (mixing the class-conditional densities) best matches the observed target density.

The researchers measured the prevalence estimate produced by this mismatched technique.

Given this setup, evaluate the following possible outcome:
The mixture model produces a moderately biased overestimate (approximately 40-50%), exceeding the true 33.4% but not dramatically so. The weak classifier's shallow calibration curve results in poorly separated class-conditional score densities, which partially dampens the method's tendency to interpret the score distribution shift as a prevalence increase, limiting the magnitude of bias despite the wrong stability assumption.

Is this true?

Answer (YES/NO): NO